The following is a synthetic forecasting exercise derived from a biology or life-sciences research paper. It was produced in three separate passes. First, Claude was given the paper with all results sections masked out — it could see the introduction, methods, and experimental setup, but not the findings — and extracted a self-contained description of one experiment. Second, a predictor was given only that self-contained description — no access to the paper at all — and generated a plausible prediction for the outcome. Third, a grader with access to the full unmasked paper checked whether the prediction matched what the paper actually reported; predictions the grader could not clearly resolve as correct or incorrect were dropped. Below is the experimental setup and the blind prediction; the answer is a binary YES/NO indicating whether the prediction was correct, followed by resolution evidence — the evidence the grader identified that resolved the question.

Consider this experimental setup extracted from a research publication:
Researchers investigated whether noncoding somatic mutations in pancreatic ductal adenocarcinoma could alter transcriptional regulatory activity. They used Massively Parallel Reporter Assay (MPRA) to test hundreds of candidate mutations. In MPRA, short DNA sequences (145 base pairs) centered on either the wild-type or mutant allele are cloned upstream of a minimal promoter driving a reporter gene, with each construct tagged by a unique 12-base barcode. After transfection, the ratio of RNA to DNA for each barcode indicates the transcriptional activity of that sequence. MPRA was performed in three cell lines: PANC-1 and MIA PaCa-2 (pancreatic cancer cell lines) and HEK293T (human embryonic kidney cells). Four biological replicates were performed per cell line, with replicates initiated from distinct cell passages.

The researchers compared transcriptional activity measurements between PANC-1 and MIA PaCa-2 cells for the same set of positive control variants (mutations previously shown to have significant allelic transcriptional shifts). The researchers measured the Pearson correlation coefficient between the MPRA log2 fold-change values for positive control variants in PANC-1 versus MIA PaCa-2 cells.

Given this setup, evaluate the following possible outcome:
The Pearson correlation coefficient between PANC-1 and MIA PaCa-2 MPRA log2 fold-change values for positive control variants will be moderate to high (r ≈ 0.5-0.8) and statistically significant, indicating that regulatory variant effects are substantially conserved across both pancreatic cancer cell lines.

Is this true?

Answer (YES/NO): NO